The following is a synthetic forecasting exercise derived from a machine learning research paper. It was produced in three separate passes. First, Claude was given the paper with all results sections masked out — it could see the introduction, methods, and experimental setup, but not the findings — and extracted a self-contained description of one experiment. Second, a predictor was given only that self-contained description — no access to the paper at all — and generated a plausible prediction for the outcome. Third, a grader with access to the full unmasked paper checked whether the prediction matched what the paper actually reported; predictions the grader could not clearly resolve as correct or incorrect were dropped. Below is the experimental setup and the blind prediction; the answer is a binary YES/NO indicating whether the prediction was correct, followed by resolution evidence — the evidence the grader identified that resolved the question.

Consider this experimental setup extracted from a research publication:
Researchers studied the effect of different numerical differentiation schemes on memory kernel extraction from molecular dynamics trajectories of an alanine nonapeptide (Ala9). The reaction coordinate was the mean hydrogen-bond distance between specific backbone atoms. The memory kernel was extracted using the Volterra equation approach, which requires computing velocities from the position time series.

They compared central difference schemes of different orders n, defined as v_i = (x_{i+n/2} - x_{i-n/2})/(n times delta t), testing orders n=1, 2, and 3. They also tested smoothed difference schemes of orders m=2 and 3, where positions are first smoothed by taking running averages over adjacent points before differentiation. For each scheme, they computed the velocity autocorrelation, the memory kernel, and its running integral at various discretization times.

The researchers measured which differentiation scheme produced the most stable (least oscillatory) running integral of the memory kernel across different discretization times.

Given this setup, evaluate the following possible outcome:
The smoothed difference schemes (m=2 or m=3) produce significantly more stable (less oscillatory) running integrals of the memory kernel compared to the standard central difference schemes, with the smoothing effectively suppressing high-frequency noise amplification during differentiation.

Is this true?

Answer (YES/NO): NO